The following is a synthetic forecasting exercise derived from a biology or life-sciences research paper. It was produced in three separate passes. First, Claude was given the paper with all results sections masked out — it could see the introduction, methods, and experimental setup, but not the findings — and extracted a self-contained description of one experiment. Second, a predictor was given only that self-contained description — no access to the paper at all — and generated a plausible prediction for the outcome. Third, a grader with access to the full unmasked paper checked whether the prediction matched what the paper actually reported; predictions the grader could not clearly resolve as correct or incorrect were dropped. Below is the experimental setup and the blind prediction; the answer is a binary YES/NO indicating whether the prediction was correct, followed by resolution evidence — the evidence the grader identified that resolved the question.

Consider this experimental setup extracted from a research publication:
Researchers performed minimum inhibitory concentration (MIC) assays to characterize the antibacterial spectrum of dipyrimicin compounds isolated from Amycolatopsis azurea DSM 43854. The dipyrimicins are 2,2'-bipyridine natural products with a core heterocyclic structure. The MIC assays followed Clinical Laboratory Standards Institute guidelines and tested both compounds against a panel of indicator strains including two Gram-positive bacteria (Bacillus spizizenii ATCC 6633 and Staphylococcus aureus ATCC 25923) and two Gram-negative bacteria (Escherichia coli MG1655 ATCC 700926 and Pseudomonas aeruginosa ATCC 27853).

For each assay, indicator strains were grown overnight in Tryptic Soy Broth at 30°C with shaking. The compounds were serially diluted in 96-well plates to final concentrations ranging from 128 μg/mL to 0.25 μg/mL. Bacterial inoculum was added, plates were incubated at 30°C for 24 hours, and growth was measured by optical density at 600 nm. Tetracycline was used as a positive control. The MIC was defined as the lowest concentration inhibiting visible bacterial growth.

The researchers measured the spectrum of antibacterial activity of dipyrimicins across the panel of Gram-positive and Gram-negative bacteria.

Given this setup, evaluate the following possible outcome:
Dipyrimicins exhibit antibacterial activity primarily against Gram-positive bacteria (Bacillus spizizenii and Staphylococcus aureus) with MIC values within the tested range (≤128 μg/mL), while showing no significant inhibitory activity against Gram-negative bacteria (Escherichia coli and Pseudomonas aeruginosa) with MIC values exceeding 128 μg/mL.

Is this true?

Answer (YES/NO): NO